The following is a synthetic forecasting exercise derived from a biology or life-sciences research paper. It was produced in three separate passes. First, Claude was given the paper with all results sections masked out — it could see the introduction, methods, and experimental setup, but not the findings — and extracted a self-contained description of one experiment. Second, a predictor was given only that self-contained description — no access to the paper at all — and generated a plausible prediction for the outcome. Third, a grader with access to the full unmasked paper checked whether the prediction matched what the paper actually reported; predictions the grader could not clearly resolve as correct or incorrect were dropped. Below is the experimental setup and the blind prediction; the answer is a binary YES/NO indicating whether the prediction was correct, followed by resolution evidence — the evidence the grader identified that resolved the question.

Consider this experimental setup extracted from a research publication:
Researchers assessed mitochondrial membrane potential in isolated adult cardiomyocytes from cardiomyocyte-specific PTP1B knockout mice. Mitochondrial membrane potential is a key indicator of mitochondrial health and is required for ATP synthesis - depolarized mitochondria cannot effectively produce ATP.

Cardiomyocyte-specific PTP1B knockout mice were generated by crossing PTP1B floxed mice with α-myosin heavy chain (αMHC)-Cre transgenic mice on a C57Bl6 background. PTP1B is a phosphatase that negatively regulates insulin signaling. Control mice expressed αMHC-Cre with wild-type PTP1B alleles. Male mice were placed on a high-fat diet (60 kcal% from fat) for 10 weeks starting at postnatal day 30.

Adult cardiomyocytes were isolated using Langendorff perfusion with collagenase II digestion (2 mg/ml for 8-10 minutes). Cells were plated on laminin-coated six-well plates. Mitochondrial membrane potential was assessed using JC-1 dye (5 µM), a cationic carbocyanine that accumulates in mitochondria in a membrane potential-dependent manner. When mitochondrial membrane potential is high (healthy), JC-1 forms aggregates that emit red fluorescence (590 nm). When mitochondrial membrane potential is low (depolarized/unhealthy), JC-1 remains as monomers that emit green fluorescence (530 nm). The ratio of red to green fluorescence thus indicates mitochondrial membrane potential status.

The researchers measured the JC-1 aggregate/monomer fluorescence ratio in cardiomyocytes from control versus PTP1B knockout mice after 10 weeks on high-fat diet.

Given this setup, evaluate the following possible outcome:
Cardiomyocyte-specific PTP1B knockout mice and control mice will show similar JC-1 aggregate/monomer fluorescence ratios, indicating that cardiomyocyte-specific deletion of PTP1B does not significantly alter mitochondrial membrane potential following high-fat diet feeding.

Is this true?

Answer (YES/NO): NO